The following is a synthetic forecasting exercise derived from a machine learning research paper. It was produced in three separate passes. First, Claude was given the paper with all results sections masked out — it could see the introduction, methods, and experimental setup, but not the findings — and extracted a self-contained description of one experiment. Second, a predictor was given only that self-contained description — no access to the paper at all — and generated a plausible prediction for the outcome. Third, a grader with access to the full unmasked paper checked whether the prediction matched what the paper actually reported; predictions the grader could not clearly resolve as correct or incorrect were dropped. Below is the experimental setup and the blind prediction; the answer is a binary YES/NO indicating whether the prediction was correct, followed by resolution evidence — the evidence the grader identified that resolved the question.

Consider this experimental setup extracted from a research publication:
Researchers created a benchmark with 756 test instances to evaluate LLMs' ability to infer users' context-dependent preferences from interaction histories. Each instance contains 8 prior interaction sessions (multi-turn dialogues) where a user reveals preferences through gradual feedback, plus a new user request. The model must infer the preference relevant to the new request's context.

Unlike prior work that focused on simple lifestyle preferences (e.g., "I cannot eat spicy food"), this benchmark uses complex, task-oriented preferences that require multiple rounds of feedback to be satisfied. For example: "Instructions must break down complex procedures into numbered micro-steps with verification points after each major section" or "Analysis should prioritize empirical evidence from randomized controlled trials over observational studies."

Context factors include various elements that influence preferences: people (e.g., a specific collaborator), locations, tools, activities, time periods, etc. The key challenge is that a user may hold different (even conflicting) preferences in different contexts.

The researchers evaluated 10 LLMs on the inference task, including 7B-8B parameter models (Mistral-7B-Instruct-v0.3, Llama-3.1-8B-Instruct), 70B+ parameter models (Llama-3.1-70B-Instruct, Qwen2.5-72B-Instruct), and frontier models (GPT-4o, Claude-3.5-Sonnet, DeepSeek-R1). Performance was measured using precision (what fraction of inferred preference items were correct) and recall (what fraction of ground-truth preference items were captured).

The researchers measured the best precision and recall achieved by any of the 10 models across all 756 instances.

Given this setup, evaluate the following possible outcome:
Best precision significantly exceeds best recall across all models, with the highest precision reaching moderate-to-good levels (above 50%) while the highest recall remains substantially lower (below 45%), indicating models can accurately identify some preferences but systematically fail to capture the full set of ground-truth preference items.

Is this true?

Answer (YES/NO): NO